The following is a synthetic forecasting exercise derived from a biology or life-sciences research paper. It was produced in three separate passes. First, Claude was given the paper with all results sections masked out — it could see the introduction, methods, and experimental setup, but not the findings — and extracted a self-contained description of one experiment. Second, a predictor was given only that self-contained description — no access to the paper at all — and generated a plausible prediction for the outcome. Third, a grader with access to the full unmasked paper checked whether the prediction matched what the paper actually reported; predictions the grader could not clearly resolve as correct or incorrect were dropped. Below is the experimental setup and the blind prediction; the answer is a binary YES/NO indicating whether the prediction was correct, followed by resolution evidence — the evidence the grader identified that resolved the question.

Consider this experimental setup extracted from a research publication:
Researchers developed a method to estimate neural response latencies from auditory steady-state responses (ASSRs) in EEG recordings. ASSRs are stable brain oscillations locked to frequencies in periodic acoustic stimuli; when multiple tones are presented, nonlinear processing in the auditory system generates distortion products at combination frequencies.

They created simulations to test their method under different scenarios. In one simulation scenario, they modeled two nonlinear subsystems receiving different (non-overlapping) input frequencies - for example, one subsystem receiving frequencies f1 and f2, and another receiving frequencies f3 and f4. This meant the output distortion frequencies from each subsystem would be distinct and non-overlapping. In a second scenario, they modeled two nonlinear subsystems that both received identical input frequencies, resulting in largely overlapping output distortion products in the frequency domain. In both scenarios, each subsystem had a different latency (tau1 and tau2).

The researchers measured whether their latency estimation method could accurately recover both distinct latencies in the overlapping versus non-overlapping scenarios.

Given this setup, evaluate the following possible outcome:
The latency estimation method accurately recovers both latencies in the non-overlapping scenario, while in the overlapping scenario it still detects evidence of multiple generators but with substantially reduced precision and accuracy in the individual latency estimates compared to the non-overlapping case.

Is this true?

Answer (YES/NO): NO